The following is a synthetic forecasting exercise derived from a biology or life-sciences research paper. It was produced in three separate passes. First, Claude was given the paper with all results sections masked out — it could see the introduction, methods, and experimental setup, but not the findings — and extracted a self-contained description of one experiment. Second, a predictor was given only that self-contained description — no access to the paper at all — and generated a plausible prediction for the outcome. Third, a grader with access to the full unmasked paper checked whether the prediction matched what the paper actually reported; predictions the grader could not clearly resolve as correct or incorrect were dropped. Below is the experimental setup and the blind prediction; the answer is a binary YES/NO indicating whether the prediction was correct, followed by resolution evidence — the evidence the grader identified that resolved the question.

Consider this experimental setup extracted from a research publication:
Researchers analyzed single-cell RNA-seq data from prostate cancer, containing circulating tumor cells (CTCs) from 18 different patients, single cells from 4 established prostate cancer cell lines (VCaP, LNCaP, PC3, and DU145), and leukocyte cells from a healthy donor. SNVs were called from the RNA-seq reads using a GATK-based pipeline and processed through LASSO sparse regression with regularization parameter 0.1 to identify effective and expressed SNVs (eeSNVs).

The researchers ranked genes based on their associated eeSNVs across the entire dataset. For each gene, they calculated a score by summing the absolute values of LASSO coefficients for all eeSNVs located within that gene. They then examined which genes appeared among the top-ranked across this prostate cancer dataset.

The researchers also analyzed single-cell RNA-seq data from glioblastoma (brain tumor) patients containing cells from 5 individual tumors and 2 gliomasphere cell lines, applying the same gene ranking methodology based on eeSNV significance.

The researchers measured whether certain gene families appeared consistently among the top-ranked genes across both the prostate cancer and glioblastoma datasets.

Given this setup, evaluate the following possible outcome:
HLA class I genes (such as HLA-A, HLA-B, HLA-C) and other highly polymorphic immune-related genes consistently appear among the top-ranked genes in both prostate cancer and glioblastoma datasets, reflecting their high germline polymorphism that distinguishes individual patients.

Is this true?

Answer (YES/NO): YES